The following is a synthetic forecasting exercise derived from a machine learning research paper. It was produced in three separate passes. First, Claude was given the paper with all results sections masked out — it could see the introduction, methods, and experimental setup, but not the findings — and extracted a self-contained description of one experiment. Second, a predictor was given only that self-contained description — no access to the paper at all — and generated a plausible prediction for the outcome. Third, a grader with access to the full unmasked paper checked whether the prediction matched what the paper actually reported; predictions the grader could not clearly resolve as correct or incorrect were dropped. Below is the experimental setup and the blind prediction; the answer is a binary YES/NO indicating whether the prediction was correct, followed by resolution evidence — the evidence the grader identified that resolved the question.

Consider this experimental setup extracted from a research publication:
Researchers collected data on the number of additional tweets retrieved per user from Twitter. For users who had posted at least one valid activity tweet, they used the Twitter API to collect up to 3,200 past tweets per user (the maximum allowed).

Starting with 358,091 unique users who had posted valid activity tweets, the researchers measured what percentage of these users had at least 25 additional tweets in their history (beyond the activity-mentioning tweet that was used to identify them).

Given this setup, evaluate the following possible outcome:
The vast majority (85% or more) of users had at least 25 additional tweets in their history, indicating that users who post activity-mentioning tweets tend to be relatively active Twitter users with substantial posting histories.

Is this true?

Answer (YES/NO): YES